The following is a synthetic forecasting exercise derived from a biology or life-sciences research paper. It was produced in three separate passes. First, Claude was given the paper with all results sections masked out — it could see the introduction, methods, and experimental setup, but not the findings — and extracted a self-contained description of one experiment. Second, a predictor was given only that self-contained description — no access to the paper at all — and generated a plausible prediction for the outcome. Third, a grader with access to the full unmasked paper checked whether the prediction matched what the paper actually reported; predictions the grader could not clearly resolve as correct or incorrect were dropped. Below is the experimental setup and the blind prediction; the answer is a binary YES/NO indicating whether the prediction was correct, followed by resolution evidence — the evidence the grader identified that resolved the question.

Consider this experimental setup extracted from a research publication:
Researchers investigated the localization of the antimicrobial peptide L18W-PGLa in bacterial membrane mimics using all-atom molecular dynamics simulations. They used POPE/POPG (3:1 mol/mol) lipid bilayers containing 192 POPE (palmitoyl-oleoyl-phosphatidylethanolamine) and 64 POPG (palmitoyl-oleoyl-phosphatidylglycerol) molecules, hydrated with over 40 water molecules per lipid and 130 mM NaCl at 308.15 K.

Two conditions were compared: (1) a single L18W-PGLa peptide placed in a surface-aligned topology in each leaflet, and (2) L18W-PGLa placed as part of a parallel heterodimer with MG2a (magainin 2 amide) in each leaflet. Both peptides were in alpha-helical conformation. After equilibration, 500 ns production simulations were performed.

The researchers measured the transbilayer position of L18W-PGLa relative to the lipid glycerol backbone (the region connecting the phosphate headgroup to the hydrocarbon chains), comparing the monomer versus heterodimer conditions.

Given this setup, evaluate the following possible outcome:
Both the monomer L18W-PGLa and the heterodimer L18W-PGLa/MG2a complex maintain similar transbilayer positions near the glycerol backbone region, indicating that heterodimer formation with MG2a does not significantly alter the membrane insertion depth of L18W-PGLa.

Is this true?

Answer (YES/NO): NO